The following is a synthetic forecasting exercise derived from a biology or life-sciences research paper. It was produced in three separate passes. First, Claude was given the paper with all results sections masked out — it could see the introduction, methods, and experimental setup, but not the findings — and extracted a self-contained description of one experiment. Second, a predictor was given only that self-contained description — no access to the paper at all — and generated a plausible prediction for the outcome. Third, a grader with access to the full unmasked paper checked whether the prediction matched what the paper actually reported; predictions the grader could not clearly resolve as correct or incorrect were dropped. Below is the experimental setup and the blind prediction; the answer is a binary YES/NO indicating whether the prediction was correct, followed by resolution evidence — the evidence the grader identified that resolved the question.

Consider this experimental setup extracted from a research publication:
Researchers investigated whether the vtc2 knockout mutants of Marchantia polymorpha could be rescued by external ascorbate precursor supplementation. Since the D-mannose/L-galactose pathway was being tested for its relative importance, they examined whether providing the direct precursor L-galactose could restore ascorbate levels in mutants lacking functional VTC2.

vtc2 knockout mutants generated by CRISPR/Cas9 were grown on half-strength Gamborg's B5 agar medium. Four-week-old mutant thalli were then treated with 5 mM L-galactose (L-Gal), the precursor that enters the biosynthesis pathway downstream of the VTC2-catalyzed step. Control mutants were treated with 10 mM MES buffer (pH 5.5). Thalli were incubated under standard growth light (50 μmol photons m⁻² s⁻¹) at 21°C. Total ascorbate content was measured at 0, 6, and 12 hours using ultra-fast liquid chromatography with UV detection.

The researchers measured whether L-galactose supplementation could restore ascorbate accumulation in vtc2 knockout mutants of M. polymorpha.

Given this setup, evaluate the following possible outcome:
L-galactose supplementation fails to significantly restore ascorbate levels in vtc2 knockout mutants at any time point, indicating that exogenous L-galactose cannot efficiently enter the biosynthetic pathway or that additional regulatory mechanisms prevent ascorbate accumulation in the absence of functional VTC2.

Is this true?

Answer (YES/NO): NO